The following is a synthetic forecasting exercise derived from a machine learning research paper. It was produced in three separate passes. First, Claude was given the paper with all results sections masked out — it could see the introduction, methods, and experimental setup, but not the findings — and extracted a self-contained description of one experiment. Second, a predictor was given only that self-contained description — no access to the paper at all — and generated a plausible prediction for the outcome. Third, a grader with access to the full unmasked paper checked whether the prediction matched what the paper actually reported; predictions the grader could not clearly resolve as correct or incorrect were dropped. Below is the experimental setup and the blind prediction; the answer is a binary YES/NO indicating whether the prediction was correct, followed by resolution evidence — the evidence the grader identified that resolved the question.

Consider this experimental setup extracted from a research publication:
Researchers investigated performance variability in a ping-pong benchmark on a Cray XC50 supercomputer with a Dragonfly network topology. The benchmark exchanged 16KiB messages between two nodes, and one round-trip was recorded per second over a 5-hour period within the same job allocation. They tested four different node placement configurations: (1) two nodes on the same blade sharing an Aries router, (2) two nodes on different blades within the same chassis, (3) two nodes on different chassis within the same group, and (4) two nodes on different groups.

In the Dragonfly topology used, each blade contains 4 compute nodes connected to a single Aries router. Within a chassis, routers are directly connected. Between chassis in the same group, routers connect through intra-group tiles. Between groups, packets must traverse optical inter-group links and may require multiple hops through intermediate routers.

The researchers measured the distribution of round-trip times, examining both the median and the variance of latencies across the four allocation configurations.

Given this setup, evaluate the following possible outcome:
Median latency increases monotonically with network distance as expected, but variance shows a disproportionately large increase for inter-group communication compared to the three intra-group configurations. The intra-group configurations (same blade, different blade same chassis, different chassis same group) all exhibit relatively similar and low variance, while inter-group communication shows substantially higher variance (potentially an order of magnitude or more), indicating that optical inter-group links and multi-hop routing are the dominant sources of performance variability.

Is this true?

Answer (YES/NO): NO